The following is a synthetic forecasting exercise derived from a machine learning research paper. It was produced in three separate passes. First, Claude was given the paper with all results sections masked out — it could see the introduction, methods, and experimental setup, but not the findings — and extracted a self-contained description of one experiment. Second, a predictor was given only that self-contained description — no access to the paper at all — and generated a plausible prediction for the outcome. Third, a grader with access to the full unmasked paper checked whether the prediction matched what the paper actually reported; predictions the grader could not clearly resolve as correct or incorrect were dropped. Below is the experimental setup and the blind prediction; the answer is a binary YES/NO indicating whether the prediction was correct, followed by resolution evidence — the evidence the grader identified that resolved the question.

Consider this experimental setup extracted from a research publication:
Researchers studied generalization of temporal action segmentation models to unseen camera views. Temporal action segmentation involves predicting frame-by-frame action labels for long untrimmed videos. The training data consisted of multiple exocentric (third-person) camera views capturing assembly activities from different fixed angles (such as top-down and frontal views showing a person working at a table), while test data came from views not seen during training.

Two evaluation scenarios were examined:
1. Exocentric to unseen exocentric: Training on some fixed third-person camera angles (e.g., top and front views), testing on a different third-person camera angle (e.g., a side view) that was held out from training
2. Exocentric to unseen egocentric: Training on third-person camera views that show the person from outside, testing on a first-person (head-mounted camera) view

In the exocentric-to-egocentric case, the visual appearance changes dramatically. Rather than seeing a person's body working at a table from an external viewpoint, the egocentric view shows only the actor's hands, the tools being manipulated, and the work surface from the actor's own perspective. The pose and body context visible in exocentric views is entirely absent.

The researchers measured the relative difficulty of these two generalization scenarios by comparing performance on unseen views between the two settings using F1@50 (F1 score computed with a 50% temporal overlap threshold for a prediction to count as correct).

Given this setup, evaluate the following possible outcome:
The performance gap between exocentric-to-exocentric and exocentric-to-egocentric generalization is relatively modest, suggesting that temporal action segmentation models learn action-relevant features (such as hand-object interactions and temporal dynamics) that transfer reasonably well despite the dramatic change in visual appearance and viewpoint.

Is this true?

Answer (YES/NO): NO